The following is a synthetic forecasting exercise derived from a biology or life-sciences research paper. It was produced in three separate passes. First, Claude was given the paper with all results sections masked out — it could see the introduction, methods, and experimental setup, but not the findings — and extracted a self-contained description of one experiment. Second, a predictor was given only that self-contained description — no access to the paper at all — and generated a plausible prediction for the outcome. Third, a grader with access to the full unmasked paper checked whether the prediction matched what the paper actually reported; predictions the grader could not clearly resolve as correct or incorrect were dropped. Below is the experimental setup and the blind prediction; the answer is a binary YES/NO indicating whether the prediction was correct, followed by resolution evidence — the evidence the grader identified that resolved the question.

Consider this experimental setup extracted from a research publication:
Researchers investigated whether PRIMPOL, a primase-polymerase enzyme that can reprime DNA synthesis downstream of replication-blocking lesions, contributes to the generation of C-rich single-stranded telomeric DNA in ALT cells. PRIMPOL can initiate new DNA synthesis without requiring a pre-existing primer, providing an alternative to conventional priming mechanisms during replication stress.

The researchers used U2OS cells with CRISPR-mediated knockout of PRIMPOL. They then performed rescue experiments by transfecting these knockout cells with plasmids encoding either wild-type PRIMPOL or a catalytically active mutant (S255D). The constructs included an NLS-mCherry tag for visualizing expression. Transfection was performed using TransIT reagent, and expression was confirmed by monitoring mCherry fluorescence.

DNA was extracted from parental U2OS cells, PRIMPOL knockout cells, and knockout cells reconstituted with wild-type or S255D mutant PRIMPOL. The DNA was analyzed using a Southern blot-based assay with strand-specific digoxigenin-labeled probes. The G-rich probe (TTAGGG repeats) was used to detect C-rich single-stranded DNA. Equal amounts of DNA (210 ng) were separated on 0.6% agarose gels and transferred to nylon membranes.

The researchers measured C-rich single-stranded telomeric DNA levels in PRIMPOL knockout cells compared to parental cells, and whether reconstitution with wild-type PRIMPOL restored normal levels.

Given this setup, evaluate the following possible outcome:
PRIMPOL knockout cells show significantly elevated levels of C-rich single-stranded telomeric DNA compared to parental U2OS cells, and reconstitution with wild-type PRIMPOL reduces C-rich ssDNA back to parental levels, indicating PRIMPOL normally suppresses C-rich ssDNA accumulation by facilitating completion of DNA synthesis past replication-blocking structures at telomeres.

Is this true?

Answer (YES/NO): NO